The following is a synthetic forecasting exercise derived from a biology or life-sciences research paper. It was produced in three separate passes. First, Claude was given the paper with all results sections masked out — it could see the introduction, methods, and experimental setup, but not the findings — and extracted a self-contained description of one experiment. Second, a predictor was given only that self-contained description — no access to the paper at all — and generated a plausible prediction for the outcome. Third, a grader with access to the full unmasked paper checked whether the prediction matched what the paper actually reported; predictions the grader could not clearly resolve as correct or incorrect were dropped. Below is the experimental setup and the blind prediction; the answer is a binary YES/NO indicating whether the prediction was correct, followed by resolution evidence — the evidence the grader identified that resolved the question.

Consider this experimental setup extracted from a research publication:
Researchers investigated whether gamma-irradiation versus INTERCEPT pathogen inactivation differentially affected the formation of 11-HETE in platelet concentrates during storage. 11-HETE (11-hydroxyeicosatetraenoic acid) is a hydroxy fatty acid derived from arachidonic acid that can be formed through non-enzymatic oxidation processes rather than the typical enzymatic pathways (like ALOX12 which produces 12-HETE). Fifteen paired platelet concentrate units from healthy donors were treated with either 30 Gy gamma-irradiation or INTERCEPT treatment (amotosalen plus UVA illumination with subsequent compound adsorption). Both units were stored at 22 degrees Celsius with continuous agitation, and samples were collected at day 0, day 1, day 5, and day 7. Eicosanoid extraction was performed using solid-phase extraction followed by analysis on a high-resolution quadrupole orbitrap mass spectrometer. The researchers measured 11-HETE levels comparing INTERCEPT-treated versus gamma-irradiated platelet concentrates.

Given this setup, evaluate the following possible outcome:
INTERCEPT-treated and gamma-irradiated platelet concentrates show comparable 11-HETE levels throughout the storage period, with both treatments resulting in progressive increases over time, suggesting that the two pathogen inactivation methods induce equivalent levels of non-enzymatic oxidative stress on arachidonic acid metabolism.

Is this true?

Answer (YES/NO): NO